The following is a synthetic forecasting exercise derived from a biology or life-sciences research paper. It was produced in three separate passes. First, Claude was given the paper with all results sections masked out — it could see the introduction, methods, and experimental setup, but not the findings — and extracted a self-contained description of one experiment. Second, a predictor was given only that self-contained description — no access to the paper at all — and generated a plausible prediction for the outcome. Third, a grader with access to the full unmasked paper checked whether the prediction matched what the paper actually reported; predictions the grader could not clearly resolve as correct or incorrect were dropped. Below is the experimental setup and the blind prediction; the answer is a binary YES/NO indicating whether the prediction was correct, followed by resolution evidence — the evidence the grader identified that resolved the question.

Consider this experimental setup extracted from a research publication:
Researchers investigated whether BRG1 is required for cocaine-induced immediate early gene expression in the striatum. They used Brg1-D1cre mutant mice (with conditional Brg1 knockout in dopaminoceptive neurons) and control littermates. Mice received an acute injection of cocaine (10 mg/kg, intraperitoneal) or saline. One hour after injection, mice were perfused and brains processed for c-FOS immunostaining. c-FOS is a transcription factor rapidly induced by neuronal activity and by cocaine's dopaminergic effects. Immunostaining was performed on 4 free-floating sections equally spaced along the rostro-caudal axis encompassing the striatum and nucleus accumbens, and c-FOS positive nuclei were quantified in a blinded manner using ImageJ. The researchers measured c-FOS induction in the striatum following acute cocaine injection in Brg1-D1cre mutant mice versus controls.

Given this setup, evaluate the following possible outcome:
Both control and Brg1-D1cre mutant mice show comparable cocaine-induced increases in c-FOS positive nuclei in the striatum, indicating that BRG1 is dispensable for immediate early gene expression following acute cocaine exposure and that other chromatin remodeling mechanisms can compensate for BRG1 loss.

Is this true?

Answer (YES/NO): NO